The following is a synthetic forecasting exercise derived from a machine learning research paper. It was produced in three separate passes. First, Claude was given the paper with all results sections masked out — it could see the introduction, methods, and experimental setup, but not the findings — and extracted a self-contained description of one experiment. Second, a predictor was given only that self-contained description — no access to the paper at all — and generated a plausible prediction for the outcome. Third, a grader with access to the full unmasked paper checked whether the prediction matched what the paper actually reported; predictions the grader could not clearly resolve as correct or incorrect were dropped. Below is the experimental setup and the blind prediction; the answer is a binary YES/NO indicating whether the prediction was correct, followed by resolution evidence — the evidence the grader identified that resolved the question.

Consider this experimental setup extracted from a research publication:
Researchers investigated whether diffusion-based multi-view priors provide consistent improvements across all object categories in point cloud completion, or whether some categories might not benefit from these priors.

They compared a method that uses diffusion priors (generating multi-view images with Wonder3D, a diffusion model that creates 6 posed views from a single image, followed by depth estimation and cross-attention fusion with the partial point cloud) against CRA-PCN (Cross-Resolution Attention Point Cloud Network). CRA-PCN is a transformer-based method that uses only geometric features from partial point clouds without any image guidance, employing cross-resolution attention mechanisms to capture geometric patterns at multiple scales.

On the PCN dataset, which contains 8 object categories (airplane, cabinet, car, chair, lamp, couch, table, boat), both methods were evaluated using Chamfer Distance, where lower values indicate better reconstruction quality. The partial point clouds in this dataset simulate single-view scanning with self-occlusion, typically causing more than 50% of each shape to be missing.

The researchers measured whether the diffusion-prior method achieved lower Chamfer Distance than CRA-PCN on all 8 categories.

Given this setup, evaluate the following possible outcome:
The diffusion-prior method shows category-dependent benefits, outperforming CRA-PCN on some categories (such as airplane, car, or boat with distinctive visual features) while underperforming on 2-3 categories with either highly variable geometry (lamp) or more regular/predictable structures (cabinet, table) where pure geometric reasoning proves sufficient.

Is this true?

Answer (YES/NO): NO